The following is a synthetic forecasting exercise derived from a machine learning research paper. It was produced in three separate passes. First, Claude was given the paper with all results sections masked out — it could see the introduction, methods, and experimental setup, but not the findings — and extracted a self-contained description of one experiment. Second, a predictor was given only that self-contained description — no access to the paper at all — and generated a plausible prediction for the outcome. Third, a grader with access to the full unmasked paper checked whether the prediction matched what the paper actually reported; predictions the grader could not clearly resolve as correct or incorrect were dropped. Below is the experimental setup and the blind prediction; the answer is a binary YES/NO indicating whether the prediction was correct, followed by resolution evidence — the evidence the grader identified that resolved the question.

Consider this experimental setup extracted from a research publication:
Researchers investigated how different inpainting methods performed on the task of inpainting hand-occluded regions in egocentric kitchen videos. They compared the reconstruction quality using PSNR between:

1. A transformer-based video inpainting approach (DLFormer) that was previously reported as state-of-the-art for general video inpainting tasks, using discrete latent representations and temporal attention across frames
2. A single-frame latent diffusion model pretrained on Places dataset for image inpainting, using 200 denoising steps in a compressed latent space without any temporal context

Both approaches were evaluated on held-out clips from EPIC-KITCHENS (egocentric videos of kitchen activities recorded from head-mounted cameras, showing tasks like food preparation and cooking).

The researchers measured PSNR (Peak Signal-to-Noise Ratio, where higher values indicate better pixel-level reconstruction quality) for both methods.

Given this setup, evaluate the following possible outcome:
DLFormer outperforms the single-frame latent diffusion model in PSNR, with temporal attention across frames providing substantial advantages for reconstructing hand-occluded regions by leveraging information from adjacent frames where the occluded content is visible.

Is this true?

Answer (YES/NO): NO